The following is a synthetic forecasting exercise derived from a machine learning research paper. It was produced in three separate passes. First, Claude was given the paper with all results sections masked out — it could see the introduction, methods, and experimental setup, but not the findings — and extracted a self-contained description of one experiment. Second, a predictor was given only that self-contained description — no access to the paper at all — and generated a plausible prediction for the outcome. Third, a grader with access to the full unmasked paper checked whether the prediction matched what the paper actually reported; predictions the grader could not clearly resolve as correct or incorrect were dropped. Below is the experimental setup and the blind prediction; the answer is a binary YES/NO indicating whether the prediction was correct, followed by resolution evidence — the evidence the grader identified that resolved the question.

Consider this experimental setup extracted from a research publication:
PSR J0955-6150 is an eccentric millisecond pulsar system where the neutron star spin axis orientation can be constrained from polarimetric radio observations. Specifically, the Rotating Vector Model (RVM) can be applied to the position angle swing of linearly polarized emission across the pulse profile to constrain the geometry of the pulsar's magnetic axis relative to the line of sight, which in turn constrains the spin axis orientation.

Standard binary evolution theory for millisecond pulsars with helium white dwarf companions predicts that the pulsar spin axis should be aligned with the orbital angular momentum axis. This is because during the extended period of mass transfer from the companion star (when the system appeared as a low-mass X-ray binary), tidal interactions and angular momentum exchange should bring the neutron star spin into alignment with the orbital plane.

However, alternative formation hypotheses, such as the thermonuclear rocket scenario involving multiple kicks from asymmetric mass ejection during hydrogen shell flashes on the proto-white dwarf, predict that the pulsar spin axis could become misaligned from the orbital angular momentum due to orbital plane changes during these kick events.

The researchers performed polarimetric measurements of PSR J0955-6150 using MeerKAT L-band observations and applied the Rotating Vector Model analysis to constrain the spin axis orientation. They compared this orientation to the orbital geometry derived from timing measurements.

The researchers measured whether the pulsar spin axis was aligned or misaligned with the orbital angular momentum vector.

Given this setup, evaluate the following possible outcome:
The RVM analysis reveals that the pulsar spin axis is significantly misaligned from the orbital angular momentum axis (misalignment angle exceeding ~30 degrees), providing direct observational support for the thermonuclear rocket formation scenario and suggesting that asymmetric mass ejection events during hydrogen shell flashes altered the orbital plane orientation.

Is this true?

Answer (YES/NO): NO